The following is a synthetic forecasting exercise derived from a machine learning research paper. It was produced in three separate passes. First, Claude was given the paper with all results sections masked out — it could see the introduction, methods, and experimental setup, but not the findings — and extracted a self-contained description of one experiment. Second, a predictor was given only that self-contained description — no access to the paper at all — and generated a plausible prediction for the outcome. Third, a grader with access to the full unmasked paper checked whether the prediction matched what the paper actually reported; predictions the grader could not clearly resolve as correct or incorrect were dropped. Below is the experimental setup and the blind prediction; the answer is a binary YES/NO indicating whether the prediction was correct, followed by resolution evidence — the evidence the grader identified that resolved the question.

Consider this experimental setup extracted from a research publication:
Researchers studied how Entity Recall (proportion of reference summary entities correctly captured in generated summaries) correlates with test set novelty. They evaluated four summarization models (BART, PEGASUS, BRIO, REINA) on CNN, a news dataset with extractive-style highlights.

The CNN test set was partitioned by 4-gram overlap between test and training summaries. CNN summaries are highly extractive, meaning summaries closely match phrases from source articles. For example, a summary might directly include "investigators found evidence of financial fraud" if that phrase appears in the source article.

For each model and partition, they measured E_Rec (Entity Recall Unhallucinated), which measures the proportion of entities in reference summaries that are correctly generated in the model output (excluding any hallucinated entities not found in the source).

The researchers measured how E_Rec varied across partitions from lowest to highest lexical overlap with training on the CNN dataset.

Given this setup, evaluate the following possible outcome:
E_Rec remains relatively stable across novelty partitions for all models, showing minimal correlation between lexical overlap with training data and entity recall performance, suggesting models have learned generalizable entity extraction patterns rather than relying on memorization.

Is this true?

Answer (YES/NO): NO